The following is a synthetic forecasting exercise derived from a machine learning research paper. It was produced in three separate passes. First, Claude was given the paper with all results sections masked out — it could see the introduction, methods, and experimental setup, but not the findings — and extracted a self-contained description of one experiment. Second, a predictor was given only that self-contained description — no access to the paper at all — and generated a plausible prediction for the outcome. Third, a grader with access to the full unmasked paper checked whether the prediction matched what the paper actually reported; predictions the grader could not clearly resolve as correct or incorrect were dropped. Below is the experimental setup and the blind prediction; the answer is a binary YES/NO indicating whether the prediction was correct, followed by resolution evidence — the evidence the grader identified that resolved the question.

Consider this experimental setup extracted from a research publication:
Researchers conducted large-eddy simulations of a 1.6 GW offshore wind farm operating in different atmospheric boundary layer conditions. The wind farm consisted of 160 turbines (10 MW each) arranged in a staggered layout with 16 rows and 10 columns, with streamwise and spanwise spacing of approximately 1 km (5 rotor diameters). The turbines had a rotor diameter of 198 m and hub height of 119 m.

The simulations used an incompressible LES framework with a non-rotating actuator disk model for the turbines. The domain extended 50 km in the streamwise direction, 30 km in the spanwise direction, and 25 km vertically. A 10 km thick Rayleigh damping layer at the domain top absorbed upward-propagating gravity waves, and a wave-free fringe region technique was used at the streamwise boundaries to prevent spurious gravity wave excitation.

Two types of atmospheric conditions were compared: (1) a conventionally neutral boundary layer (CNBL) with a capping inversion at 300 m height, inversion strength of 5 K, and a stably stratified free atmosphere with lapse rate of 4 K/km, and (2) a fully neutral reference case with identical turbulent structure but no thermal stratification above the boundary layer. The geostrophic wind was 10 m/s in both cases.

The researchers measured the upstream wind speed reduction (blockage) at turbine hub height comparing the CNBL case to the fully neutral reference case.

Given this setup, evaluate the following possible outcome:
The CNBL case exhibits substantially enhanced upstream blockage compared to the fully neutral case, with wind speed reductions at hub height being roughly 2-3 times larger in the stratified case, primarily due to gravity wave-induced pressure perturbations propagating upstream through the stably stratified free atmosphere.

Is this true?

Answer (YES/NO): NO